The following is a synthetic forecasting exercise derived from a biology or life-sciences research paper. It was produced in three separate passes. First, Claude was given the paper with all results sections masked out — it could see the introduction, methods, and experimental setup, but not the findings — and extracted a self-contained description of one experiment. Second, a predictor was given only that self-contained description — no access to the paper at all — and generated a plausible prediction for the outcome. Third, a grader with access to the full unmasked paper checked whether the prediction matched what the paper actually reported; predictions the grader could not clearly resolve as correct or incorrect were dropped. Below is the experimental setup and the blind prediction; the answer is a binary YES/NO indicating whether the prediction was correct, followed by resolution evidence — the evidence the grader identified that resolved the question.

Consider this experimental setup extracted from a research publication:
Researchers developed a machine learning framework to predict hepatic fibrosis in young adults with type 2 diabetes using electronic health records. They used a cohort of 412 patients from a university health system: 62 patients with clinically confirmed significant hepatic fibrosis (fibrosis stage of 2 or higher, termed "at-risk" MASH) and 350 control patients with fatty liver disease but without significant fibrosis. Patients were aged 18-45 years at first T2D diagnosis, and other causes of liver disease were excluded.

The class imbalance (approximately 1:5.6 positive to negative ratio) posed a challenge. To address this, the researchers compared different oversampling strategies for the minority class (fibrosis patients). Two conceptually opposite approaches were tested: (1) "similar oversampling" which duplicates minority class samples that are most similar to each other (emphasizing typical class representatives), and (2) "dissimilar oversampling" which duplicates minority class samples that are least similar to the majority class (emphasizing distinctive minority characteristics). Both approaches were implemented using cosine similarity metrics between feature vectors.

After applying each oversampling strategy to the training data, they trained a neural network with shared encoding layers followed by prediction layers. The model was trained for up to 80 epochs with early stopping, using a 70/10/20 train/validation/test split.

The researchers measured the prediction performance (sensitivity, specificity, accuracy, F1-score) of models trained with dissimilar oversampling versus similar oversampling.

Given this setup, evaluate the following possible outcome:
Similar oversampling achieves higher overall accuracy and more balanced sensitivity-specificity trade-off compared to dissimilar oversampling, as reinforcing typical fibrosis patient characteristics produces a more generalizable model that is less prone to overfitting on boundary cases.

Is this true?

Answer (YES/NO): NO